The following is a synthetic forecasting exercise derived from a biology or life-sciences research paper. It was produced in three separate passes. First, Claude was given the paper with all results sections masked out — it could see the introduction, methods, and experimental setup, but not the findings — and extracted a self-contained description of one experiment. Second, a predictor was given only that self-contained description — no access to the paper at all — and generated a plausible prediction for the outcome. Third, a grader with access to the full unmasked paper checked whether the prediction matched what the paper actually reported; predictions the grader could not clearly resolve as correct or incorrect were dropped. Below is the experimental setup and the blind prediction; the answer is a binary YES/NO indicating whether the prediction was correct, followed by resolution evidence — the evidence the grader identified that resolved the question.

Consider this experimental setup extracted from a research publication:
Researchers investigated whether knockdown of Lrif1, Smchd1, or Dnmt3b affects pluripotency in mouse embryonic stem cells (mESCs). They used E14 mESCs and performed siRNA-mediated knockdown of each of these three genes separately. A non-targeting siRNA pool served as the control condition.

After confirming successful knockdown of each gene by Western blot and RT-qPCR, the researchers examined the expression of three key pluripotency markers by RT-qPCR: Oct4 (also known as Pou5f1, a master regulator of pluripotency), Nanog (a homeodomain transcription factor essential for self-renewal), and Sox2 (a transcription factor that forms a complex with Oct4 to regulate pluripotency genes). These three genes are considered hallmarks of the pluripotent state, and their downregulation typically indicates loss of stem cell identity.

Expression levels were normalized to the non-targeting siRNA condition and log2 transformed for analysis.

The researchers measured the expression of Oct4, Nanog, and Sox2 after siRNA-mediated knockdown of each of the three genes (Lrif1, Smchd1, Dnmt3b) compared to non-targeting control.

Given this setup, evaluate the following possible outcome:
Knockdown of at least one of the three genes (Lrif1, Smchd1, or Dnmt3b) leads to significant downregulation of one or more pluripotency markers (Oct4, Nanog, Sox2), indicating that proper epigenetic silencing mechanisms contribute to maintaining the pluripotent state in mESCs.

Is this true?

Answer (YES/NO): YES